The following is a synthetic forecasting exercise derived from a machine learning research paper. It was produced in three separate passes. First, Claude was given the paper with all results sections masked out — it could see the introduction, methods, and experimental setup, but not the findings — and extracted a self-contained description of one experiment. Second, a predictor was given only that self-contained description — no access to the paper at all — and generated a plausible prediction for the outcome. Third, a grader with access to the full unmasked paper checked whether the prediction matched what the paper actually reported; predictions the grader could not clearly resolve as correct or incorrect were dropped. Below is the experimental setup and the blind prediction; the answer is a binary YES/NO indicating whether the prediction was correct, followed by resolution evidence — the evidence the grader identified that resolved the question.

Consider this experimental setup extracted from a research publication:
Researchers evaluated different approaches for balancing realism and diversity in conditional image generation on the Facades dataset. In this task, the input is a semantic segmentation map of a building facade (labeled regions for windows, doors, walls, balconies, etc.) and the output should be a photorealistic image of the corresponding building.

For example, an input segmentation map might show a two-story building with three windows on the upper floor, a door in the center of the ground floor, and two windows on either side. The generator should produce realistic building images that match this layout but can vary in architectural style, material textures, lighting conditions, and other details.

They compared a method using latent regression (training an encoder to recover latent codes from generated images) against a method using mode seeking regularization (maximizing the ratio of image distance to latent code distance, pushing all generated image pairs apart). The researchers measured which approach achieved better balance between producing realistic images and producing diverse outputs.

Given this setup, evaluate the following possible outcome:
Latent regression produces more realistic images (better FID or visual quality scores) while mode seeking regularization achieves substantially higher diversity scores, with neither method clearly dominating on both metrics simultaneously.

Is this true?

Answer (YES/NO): NO